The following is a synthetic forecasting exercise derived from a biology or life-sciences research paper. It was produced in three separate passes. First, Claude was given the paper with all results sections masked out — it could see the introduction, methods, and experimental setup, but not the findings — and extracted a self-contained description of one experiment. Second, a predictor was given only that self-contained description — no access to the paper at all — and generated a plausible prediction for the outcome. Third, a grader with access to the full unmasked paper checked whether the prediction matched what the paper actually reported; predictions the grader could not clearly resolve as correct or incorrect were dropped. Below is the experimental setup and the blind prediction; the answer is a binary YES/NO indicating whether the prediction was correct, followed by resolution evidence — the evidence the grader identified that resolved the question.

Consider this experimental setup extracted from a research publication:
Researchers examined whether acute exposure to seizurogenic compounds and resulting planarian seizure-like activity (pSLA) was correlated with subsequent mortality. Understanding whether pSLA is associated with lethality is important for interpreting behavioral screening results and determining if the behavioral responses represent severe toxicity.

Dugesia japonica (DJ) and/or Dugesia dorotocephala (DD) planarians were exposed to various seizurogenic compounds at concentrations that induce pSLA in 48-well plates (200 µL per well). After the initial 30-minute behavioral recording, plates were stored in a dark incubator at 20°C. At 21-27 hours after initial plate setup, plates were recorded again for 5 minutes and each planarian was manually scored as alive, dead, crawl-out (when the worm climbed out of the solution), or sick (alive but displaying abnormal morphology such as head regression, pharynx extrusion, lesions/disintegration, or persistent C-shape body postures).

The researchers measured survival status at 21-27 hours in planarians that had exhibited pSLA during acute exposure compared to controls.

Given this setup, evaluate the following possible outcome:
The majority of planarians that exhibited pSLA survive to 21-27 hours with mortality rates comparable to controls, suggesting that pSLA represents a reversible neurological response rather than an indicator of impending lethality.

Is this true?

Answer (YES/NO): NO